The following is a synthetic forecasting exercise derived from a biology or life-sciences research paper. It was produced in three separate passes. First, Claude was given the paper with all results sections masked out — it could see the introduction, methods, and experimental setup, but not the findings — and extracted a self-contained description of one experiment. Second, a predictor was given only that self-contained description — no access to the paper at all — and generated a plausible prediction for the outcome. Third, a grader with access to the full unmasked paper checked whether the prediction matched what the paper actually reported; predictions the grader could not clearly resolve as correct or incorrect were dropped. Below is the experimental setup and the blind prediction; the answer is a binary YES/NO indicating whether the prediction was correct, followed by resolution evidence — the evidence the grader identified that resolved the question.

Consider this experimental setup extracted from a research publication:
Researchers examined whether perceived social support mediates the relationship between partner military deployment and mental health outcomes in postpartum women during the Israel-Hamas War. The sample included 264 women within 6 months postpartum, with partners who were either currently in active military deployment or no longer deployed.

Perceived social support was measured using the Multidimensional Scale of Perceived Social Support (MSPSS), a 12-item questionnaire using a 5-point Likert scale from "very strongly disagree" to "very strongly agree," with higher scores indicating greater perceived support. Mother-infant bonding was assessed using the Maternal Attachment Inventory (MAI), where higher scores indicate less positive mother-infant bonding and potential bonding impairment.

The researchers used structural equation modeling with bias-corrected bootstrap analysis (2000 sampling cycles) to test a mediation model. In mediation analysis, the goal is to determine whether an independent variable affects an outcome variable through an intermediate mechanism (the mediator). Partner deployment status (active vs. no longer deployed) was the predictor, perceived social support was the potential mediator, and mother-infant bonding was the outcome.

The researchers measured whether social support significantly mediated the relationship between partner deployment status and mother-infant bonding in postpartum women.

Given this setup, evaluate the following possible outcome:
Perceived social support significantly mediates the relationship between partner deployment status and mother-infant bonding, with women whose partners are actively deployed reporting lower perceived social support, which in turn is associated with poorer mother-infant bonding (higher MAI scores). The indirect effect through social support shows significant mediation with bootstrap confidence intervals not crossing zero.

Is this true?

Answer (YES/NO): NO